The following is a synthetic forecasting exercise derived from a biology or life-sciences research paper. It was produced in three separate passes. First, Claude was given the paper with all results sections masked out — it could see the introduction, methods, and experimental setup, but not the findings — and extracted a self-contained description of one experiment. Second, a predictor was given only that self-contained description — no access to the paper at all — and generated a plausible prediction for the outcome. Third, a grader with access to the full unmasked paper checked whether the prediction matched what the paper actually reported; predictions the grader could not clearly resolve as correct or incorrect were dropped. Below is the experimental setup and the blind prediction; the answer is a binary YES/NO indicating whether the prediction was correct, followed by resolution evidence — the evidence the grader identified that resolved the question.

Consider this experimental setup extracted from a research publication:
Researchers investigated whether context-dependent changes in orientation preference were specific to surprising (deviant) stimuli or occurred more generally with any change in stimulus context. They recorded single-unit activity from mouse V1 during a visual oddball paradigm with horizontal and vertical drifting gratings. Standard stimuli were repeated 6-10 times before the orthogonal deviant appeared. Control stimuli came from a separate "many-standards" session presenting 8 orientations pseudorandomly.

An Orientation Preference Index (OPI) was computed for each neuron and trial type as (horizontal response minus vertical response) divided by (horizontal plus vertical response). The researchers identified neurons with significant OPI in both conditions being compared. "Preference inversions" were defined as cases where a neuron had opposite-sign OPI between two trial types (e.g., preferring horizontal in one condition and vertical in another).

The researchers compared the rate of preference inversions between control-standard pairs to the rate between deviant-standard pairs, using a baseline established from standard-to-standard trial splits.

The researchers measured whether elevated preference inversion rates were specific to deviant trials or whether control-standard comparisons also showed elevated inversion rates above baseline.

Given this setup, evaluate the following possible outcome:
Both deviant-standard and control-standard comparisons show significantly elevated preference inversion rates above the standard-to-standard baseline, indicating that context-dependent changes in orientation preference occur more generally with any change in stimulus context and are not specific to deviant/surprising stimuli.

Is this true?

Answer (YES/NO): YES